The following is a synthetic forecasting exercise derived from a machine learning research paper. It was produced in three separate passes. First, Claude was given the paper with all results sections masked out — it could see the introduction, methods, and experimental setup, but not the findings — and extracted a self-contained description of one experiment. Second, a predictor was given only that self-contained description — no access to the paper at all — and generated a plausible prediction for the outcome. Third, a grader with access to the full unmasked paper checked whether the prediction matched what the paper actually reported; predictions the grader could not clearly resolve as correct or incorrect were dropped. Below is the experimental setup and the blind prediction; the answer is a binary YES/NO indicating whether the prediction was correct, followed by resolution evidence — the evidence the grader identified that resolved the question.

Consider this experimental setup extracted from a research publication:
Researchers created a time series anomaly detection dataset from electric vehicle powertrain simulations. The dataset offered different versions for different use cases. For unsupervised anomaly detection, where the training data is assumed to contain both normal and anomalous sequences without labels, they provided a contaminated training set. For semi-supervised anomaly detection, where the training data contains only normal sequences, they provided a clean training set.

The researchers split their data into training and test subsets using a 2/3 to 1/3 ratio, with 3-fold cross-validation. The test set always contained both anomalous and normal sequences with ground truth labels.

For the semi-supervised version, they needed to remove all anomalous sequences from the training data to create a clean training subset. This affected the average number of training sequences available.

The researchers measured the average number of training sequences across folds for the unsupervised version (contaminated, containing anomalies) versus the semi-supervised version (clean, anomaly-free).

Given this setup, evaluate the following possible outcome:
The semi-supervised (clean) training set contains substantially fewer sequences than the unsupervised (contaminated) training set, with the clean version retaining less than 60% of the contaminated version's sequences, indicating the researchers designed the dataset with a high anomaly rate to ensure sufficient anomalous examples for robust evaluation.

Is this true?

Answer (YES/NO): NO